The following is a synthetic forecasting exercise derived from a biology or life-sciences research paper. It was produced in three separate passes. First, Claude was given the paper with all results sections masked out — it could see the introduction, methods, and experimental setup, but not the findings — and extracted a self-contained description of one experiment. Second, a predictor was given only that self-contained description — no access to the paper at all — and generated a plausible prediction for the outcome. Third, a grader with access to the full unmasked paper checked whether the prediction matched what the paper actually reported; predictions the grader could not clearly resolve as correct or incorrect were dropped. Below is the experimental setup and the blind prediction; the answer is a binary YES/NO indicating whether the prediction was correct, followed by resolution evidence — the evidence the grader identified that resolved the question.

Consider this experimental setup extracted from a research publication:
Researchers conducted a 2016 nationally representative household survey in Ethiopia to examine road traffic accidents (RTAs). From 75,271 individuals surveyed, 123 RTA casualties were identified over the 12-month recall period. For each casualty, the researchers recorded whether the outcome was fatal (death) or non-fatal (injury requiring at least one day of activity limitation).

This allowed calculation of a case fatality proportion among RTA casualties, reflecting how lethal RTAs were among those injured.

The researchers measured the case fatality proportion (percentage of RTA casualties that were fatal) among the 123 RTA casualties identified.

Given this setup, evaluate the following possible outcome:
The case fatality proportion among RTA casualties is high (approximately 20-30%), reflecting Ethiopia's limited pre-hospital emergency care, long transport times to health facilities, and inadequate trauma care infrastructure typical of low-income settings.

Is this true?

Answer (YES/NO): YES